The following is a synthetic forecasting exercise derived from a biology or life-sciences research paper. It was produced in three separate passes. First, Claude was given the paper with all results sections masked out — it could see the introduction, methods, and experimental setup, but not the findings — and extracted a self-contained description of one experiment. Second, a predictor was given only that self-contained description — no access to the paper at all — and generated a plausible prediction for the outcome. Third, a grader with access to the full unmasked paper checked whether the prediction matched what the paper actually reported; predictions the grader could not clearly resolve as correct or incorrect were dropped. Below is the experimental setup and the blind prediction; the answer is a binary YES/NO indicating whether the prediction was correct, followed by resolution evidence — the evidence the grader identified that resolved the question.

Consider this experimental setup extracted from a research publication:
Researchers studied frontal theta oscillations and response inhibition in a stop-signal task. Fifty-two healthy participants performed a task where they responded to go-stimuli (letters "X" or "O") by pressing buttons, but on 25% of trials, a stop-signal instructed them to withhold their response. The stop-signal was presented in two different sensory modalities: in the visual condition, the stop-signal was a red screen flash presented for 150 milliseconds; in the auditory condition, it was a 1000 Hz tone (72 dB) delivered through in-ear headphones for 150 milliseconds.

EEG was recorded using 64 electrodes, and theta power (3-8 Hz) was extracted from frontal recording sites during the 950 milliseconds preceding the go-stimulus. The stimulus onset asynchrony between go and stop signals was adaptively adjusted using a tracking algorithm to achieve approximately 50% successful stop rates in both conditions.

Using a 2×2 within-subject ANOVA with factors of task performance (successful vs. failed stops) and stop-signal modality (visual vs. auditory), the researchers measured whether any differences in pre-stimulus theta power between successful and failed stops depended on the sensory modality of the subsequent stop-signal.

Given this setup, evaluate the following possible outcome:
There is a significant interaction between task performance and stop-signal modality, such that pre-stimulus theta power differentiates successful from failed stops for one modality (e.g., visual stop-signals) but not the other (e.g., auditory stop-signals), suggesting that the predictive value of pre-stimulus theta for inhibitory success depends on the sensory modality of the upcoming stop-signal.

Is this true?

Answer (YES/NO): NO